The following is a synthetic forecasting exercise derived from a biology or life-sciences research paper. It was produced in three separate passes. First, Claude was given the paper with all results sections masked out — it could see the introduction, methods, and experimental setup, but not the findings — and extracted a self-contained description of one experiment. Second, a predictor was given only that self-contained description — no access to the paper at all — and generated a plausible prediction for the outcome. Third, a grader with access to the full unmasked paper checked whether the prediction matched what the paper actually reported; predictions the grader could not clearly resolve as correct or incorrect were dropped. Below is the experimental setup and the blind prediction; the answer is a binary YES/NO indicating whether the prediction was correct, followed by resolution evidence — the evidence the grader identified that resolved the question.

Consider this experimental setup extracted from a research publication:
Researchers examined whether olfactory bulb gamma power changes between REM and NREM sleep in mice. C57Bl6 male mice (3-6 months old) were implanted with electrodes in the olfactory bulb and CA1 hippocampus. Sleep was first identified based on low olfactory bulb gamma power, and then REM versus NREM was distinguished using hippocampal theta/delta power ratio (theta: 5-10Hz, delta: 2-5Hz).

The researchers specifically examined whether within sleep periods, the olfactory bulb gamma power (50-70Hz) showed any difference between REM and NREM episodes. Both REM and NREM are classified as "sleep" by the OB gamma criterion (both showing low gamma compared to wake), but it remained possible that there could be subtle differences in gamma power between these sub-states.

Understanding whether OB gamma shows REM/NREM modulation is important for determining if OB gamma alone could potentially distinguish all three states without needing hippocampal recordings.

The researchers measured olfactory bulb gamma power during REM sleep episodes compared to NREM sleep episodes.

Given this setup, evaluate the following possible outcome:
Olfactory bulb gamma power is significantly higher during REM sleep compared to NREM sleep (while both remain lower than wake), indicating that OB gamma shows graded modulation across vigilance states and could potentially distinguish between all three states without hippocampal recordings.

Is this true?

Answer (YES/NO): NO